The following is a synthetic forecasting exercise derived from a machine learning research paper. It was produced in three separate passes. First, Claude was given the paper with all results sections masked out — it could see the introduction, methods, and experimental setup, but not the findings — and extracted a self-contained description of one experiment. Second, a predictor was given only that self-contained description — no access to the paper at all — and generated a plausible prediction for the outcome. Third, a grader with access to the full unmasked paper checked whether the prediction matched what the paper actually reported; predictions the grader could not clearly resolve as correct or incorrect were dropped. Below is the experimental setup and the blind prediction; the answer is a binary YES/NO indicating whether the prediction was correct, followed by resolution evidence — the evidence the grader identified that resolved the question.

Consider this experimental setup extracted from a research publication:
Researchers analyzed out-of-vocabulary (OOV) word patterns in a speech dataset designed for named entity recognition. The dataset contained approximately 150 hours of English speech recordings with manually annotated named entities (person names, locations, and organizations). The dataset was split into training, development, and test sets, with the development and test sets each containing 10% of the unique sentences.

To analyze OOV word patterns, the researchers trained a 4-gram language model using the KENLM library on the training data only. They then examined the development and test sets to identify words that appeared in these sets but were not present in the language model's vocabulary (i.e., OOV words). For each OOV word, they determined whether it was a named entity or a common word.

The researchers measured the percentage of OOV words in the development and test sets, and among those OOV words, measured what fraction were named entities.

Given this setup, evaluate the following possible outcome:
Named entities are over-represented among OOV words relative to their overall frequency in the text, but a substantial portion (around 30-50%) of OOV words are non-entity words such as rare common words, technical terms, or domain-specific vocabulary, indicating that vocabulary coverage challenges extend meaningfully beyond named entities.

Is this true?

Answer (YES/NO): NO